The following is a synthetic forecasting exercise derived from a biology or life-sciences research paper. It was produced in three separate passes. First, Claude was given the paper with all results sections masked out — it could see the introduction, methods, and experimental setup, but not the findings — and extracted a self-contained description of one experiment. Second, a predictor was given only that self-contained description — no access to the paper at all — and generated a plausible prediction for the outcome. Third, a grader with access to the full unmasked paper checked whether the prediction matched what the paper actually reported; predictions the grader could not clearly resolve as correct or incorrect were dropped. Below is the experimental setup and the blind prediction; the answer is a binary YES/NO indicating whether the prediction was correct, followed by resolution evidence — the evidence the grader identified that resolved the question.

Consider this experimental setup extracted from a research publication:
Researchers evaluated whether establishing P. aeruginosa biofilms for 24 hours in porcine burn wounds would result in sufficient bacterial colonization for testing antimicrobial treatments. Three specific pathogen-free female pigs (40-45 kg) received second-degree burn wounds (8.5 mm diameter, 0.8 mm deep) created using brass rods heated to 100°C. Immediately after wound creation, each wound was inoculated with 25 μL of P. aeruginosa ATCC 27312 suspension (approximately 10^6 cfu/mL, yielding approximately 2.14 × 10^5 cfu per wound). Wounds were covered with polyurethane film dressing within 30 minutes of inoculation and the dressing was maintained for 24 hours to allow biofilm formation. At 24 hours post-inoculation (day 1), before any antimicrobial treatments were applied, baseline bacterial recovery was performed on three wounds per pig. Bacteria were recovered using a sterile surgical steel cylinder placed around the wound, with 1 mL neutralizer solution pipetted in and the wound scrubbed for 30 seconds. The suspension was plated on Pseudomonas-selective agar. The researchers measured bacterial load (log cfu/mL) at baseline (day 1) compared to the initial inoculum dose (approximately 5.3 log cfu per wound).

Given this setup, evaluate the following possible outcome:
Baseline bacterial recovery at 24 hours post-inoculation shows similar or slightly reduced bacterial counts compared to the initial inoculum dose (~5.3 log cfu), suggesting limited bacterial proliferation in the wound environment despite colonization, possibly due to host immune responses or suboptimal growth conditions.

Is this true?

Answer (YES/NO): NO